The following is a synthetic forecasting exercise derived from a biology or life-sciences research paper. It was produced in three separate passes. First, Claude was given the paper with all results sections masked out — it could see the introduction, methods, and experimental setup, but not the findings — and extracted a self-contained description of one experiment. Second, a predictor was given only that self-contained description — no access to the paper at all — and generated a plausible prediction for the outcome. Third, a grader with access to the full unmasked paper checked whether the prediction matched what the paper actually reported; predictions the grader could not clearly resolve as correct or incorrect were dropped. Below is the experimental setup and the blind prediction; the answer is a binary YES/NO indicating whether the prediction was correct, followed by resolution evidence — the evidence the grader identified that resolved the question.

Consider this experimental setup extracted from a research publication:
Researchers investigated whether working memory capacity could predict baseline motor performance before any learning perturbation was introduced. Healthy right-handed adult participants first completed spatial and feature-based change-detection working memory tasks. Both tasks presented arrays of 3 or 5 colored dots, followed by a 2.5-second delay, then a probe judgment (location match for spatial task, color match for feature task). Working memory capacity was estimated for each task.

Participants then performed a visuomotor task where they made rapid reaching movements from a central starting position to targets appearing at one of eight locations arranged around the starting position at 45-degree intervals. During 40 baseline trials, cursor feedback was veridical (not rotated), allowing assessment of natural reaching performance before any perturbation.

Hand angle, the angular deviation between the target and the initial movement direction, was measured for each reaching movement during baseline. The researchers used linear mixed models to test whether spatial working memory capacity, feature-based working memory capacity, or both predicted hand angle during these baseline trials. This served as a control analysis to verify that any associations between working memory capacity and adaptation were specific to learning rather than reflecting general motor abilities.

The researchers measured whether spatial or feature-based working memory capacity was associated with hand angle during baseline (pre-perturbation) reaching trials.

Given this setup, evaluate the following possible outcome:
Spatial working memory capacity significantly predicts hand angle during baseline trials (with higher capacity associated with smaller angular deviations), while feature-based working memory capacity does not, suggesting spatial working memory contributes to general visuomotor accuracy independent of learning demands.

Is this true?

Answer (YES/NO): NO